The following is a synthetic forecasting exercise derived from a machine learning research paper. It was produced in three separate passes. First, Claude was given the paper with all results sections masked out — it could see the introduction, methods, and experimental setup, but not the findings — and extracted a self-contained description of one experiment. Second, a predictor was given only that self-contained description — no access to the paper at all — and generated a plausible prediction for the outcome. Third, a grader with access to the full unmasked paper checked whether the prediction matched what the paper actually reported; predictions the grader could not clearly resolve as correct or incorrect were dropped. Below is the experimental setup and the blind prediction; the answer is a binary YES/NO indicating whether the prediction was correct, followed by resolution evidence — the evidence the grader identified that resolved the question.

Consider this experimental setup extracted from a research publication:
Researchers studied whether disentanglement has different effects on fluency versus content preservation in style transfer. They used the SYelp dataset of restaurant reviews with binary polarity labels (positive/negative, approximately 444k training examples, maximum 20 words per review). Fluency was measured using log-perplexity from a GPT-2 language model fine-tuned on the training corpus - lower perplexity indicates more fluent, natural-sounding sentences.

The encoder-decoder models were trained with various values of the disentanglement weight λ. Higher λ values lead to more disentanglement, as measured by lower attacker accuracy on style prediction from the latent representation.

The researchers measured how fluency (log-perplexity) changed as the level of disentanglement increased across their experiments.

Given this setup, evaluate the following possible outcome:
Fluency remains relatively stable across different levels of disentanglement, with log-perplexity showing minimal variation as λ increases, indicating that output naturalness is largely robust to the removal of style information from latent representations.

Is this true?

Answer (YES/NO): NO